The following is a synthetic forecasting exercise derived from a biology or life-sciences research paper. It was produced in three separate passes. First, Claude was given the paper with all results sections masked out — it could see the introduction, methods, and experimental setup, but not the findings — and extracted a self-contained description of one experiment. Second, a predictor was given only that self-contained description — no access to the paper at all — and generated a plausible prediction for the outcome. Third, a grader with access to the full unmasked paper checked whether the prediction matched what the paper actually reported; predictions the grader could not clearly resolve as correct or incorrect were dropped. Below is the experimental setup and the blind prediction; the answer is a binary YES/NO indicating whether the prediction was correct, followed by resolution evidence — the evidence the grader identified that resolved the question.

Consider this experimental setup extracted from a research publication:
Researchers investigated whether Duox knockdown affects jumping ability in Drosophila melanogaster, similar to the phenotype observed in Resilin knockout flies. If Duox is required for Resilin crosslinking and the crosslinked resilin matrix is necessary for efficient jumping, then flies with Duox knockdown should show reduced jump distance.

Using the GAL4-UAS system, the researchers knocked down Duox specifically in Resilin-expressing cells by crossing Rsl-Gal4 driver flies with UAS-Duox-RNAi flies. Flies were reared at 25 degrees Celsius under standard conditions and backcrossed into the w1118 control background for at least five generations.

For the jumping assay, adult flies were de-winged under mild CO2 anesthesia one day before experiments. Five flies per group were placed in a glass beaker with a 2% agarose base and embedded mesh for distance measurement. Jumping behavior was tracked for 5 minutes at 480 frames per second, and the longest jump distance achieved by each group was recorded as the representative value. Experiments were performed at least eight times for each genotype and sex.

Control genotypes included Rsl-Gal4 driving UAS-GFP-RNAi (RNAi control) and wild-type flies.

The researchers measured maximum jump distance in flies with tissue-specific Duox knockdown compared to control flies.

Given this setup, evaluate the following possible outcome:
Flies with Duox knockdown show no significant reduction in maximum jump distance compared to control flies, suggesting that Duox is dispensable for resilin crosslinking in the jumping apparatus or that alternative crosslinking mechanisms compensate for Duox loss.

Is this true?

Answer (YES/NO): NO